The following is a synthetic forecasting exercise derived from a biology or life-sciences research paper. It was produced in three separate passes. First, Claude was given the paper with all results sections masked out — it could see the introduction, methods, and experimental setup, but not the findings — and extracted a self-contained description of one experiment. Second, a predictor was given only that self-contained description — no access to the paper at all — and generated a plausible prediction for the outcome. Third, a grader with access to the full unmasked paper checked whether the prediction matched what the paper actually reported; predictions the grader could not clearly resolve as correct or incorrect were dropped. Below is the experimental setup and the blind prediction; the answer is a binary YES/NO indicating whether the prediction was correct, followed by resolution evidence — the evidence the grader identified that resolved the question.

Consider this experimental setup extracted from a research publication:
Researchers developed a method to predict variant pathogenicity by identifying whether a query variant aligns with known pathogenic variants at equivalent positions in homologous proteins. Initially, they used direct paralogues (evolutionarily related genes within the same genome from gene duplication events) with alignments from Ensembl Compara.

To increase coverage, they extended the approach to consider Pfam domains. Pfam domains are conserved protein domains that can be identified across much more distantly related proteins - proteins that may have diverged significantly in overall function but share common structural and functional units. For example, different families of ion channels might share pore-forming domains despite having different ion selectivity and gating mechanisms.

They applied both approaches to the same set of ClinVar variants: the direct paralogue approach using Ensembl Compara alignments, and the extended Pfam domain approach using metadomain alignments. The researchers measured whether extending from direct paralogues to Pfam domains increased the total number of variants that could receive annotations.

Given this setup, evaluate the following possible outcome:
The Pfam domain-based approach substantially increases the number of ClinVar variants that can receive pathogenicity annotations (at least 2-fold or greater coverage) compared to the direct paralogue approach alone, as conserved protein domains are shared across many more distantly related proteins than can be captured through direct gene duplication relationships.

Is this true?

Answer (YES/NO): NO